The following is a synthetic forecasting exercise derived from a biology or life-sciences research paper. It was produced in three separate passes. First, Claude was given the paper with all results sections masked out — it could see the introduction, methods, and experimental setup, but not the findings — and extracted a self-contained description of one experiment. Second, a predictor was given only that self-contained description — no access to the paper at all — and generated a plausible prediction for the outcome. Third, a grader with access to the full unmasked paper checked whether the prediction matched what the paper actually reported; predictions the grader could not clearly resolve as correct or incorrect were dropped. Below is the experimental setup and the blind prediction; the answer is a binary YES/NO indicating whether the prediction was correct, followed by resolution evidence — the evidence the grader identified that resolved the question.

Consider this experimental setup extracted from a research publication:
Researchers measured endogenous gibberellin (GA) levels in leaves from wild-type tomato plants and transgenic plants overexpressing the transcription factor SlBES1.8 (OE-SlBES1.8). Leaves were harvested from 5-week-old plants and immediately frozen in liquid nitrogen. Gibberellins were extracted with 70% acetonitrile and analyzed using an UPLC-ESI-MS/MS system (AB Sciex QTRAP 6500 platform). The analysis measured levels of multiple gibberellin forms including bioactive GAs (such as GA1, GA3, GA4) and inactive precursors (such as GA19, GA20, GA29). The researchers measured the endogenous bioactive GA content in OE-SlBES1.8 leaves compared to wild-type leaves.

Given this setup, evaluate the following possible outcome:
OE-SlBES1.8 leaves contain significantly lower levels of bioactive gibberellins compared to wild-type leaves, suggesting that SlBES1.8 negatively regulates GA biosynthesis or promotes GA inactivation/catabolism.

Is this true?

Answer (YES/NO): NO